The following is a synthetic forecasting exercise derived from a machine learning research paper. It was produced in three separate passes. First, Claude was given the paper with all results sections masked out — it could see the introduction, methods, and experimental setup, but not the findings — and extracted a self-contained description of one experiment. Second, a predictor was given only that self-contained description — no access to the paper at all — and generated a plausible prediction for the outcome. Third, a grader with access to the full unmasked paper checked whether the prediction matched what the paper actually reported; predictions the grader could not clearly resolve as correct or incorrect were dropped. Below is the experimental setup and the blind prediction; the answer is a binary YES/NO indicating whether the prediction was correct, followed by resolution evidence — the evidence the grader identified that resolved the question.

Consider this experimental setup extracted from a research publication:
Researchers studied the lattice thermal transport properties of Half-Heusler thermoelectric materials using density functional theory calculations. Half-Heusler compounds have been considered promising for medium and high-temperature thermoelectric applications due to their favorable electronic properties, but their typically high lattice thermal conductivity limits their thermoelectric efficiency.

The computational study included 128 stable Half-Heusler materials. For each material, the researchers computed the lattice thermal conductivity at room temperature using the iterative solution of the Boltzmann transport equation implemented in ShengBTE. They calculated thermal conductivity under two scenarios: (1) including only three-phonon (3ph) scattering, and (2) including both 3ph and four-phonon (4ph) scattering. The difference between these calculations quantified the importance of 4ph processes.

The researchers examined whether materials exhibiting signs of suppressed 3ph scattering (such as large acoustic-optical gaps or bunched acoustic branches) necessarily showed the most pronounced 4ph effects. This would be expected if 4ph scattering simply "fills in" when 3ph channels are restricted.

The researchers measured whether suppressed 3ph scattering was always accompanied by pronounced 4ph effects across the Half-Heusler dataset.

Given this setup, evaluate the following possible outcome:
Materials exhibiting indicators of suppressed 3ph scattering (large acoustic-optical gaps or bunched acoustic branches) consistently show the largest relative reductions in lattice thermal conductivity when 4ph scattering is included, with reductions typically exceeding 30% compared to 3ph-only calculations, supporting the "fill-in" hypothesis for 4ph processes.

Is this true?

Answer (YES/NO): NO